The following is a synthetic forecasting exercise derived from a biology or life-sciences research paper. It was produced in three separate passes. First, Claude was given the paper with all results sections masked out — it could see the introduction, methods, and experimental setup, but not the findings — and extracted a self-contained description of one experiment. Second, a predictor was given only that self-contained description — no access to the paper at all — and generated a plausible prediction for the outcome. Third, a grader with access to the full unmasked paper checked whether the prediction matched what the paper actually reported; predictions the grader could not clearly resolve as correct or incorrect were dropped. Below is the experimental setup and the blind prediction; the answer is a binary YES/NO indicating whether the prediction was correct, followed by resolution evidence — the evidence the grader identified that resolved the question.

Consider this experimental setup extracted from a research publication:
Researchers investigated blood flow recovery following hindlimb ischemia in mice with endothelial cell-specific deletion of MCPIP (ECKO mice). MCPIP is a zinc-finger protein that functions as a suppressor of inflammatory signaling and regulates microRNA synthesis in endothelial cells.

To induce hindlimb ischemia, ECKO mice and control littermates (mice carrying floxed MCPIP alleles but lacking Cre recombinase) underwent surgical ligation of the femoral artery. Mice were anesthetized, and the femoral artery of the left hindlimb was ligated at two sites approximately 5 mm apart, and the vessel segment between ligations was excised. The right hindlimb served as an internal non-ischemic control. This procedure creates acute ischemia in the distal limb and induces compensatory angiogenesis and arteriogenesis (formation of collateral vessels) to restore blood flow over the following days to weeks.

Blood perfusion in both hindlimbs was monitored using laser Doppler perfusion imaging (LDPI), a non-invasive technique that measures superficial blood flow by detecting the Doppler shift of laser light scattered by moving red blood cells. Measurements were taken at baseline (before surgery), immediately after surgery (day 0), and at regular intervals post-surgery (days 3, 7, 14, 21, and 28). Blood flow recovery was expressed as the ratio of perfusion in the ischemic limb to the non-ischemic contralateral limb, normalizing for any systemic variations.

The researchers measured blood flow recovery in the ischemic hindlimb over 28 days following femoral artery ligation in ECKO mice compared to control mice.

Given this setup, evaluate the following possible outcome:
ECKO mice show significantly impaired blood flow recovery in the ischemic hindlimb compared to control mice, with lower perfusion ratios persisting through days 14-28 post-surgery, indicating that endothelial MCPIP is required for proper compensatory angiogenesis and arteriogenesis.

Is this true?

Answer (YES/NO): YES